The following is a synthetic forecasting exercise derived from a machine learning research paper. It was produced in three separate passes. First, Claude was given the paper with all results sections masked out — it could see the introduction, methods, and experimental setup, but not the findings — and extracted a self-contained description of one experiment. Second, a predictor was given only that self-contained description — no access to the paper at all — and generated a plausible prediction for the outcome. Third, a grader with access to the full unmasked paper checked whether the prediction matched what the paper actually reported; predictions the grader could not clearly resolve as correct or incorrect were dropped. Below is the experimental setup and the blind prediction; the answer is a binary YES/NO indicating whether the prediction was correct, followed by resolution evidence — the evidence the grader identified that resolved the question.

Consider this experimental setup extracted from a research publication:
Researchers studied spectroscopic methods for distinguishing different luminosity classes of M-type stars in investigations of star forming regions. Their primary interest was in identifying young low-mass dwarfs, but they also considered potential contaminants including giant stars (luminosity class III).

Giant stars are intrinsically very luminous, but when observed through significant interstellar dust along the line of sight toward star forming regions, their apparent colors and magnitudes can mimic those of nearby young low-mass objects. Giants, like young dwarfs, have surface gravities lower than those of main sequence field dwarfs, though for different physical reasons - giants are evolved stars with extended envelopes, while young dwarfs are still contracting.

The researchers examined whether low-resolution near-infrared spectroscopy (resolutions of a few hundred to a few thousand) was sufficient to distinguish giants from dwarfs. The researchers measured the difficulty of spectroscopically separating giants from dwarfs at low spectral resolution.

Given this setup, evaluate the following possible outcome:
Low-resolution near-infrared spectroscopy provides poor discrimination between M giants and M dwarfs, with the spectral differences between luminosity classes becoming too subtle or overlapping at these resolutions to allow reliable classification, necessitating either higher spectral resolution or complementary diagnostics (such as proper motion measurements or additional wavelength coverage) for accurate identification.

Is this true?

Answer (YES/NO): NO